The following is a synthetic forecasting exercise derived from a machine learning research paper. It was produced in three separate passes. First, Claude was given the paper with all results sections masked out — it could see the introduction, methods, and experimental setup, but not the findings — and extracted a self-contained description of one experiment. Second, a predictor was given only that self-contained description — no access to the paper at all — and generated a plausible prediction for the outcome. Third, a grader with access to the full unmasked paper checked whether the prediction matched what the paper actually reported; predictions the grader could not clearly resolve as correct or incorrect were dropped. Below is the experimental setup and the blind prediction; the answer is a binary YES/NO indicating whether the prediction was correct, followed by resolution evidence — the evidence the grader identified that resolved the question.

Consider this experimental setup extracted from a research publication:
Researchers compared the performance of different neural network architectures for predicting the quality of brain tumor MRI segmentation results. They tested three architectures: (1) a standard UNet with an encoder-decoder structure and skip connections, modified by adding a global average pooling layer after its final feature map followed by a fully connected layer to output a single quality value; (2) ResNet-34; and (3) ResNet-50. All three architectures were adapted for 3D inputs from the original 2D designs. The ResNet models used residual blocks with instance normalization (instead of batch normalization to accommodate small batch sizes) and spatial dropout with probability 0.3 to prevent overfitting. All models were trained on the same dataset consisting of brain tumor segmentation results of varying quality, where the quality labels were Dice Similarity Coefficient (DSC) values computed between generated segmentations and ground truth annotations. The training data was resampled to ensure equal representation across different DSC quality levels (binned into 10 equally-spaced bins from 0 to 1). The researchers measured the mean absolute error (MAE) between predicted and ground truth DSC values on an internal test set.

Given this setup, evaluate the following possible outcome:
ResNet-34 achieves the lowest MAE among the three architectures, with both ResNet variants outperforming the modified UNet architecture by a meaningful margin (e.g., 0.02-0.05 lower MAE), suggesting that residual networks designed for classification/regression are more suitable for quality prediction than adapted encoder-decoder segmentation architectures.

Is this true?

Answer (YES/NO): NO